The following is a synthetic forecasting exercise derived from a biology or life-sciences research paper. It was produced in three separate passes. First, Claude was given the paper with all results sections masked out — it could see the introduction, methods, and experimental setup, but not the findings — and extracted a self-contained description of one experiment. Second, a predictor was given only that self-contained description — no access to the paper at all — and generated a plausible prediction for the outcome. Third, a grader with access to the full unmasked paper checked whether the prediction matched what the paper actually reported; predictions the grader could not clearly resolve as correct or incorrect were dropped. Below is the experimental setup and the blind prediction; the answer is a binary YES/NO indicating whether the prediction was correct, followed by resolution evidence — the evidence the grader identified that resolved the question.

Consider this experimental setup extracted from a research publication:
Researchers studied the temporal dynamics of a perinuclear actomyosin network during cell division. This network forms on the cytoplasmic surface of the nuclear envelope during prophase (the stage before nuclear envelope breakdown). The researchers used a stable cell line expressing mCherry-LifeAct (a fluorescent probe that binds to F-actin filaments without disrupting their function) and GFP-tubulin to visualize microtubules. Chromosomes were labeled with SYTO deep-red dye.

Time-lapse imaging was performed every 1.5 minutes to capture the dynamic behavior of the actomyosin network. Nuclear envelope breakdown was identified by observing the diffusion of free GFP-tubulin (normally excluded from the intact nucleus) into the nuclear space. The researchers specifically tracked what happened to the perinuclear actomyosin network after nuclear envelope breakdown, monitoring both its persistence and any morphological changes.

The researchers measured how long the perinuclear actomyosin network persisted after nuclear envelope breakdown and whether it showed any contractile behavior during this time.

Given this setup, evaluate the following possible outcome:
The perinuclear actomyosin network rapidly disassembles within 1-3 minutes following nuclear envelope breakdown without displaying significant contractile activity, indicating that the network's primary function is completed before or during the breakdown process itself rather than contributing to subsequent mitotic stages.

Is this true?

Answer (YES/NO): NO